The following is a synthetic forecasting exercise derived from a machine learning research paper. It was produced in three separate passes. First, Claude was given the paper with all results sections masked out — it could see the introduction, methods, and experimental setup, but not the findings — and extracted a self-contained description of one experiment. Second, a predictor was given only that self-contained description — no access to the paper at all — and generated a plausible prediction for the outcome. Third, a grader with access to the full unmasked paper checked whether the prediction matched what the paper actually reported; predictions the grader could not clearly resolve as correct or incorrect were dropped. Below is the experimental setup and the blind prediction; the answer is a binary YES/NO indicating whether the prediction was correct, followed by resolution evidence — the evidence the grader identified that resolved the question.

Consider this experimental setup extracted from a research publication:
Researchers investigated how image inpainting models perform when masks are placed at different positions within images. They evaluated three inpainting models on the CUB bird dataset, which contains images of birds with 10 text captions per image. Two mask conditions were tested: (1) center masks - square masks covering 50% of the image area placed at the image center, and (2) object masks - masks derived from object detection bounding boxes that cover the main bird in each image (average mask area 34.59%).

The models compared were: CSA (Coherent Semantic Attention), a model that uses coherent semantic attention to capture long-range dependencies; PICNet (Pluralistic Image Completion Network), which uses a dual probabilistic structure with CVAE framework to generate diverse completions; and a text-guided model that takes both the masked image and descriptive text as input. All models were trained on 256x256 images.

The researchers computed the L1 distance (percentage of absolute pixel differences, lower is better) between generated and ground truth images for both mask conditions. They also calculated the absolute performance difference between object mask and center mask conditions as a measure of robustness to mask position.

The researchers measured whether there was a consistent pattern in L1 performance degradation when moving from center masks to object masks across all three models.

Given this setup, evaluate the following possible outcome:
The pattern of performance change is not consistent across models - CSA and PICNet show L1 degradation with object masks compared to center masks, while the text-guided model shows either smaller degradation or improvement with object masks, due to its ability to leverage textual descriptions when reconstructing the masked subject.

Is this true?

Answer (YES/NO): NO